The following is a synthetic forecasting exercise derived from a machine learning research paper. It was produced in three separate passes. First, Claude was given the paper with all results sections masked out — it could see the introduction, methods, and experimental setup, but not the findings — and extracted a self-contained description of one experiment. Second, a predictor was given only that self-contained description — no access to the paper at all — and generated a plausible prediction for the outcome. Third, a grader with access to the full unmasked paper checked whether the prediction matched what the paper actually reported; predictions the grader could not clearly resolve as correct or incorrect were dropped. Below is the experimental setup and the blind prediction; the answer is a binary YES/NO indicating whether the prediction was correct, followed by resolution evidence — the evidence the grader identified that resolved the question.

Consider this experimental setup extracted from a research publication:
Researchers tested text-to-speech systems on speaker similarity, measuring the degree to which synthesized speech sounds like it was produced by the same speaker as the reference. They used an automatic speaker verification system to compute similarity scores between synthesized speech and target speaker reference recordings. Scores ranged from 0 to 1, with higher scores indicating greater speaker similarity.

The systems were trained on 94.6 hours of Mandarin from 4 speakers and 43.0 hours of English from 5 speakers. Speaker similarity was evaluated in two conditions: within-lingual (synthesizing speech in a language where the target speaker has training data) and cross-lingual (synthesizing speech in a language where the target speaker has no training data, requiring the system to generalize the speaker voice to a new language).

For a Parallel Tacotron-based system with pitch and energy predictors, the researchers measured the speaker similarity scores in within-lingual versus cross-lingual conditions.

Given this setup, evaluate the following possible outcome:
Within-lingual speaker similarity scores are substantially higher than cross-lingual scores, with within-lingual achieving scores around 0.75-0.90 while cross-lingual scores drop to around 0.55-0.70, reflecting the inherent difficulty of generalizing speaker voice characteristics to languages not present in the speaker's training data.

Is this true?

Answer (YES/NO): NO